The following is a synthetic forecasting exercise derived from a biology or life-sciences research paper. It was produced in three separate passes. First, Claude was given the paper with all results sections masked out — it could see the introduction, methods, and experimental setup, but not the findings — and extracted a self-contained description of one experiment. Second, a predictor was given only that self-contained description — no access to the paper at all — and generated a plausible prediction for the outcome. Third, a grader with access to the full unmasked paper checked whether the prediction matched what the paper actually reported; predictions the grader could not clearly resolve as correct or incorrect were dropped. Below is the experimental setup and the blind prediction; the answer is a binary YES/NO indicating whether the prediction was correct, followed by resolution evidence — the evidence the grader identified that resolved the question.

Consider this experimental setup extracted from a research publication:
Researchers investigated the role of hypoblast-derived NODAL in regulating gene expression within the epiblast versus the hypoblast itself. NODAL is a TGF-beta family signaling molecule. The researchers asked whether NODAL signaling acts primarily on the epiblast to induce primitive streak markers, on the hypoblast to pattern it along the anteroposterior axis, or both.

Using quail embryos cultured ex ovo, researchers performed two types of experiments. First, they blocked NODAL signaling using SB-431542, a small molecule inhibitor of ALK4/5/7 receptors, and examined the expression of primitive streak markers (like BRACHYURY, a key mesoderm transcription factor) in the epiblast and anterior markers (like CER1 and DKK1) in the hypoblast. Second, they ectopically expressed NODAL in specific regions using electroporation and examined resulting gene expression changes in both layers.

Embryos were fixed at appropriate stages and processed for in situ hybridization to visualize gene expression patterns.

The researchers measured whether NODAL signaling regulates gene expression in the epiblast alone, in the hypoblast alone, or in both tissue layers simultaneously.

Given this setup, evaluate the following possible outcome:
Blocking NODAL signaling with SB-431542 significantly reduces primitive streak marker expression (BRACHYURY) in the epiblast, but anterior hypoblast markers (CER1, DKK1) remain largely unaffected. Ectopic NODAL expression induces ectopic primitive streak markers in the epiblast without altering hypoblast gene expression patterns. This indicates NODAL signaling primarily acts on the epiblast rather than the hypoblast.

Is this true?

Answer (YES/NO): NO